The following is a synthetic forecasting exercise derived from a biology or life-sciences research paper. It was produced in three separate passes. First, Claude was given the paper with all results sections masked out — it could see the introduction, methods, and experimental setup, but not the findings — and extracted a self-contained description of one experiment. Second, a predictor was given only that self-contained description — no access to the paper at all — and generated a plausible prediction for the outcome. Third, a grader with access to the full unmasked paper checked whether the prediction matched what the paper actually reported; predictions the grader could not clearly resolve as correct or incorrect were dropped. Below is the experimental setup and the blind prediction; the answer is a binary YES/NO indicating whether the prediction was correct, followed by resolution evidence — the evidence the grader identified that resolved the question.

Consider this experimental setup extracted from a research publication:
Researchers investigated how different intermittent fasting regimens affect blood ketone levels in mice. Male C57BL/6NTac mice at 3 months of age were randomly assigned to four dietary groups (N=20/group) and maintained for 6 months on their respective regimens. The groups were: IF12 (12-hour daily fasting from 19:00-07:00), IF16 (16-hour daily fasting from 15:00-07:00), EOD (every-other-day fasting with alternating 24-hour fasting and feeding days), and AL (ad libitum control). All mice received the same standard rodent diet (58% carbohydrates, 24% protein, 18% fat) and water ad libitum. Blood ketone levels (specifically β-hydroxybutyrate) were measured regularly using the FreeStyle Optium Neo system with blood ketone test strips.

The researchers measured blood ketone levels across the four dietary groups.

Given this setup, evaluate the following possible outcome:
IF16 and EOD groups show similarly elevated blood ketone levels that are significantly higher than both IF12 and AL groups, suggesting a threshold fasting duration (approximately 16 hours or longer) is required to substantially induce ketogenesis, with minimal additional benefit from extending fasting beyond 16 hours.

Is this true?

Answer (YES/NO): NO